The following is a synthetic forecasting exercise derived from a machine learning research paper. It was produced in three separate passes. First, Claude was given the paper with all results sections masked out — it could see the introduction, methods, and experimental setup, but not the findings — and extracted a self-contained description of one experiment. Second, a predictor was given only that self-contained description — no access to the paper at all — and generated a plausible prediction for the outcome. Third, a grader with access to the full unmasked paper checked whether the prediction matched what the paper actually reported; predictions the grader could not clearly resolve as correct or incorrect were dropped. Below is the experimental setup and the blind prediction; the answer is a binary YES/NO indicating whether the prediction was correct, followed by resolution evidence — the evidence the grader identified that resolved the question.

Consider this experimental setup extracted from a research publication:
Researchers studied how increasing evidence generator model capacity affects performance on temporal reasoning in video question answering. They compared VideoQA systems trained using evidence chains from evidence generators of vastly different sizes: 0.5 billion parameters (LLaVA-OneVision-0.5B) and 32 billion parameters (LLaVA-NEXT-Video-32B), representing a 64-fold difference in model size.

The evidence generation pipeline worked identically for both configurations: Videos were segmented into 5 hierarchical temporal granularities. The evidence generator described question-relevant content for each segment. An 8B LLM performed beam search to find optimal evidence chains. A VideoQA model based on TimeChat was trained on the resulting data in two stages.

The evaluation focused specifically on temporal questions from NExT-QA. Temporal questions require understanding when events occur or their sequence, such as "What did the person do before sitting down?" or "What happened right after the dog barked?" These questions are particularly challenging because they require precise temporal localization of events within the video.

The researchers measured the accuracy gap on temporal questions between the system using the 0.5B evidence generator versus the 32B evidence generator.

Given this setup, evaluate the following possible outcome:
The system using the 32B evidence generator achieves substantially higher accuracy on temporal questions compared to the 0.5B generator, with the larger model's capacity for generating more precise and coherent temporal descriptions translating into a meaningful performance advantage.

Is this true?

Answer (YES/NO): NO